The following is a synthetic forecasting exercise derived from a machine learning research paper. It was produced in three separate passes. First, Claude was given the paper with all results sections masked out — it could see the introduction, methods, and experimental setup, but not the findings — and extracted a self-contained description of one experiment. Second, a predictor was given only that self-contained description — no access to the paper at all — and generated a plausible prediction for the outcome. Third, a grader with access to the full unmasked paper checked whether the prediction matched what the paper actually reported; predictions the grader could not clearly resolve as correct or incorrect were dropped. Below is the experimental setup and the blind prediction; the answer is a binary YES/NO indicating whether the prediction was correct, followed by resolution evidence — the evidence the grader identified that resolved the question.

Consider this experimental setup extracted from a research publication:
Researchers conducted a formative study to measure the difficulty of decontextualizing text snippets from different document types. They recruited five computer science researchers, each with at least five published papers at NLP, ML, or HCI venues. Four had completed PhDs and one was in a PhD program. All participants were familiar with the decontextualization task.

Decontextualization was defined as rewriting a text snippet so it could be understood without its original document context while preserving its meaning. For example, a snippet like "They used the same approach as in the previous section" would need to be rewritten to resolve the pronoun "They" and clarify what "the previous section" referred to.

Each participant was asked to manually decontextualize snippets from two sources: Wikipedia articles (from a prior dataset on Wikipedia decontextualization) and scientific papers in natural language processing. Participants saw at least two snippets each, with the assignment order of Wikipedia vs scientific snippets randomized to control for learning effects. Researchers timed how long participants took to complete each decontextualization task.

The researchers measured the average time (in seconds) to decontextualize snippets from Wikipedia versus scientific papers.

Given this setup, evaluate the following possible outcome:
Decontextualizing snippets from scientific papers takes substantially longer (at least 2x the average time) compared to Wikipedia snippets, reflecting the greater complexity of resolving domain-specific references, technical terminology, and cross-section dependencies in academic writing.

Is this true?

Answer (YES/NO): YES